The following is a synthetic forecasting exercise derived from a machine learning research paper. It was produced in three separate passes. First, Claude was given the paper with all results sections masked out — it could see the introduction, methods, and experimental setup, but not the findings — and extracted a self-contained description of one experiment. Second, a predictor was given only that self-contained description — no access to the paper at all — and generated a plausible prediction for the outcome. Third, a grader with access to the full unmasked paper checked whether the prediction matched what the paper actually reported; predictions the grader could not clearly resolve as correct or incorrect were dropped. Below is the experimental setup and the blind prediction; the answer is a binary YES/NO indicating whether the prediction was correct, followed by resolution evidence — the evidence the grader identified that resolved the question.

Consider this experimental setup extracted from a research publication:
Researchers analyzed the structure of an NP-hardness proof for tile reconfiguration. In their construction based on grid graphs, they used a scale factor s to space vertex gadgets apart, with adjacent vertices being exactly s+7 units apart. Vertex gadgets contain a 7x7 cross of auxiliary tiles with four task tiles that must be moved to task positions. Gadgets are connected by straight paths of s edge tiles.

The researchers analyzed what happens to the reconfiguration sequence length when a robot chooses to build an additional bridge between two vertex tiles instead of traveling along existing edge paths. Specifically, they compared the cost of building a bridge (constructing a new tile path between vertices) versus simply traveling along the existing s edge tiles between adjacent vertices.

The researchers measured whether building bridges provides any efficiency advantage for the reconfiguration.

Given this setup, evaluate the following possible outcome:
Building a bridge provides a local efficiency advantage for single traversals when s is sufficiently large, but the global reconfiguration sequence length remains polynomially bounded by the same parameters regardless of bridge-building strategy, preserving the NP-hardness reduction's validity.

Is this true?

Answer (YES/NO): NO